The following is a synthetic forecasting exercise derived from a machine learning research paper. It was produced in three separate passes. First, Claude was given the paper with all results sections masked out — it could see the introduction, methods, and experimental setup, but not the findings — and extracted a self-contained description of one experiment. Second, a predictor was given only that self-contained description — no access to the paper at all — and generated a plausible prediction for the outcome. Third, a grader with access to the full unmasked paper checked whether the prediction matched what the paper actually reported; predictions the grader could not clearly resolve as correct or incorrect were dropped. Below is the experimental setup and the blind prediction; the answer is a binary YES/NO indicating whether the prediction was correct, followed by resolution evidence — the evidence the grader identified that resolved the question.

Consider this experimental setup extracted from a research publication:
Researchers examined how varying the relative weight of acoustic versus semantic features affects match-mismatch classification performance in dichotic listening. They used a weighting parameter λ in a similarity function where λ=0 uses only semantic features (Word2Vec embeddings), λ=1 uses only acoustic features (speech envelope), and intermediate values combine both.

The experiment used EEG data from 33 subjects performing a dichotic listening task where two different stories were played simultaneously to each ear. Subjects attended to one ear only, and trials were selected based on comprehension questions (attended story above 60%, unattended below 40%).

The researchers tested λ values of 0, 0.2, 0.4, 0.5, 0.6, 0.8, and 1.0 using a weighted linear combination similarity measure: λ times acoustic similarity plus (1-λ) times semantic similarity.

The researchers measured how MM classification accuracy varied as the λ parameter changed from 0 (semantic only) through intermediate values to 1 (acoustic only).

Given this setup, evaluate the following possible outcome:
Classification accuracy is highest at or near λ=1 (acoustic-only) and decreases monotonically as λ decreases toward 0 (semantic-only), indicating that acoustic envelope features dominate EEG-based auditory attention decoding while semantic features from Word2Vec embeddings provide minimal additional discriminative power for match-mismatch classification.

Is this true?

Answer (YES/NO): NO